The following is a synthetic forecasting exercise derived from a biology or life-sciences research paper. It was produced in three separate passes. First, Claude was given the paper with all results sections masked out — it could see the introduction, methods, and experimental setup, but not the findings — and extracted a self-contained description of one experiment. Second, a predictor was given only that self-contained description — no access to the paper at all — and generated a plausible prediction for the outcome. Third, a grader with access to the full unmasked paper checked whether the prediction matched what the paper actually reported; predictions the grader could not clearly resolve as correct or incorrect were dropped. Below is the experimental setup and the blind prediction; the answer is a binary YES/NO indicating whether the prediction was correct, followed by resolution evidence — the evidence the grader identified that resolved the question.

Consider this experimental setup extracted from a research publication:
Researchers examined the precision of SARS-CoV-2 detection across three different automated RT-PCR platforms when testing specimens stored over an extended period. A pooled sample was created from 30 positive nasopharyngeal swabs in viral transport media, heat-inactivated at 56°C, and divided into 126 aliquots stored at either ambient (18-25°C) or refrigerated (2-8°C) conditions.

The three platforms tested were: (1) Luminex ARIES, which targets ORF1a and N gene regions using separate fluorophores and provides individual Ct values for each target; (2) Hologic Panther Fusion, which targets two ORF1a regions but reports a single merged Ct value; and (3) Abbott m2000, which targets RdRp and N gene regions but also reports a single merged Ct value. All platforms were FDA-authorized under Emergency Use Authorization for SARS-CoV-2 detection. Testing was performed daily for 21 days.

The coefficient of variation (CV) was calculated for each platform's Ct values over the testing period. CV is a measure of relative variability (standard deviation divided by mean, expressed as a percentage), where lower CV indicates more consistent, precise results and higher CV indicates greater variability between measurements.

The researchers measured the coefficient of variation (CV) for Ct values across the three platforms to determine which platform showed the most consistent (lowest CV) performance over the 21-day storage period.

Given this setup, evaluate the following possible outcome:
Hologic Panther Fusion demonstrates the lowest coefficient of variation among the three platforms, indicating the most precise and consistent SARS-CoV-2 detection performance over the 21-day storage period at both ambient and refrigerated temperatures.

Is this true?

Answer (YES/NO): YES